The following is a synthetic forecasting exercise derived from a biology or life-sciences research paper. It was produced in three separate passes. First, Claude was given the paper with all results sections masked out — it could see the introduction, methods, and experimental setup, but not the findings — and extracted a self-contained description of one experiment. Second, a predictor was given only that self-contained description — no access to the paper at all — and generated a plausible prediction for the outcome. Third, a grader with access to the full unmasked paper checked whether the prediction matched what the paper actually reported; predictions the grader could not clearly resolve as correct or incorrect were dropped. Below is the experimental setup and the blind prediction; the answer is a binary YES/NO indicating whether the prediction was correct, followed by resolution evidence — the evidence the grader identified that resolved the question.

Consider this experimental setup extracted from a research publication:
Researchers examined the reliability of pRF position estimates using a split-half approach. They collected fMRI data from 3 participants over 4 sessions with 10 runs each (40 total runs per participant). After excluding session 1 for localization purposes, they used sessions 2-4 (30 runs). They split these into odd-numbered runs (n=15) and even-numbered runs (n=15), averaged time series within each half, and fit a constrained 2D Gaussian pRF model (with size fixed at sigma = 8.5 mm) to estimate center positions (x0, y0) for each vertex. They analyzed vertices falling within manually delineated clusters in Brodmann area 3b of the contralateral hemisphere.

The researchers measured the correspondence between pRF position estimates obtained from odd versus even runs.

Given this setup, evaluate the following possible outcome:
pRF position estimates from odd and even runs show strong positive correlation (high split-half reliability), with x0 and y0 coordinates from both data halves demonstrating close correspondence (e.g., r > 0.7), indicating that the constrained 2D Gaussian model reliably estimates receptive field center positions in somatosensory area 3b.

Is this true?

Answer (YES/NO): NO